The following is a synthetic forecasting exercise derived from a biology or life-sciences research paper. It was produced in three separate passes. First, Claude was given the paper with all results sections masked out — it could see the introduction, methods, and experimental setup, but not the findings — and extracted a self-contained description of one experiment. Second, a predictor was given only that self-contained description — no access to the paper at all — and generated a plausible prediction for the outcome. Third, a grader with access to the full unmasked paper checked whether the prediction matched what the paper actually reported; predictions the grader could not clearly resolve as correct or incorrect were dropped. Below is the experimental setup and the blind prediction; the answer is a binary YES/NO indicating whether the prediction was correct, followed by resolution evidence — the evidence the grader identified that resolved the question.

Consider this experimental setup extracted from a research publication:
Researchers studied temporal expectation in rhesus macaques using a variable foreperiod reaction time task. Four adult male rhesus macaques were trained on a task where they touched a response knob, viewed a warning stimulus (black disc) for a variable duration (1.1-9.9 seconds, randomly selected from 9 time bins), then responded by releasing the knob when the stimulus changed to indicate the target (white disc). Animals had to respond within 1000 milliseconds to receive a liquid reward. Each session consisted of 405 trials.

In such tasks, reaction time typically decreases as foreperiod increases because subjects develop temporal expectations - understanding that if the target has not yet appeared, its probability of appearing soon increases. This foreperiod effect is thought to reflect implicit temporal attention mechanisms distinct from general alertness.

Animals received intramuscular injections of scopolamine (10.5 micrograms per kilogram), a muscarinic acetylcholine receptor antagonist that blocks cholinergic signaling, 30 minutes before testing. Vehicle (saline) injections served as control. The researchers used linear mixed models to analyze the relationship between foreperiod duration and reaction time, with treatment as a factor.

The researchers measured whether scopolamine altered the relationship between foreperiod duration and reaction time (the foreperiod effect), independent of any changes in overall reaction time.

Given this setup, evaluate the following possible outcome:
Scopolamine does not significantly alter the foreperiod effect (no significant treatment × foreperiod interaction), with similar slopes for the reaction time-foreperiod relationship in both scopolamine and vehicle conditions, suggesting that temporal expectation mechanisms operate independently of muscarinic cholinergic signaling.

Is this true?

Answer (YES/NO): NO